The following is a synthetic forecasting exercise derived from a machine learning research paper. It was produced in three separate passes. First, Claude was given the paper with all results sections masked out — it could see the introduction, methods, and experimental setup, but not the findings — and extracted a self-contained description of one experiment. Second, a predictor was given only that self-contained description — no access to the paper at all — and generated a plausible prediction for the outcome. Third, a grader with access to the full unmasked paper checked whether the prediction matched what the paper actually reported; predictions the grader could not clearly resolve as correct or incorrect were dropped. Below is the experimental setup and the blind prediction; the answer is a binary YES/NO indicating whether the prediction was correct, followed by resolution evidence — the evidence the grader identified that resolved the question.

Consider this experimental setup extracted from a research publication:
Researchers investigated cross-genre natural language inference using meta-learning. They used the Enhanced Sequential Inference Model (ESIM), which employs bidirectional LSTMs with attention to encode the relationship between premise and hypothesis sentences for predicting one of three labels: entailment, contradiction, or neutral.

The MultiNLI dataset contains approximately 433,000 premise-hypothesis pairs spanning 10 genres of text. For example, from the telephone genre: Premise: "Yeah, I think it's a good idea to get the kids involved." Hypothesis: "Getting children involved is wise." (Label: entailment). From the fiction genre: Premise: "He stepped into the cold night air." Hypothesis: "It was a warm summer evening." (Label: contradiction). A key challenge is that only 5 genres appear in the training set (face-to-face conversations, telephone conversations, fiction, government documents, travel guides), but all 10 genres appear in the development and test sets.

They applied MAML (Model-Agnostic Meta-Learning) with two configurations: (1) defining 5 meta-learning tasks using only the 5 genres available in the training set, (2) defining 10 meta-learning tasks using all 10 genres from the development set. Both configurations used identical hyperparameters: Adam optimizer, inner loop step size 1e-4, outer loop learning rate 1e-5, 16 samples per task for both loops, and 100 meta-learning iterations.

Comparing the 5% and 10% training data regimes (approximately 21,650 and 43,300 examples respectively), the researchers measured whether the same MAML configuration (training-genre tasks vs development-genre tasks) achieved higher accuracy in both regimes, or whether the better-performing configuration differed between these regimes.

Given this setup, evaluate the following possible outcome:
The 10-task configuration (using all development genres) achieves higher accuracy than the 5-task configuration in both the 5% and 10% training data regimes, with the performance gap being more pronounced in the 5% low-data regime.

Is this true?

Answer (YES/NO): NO